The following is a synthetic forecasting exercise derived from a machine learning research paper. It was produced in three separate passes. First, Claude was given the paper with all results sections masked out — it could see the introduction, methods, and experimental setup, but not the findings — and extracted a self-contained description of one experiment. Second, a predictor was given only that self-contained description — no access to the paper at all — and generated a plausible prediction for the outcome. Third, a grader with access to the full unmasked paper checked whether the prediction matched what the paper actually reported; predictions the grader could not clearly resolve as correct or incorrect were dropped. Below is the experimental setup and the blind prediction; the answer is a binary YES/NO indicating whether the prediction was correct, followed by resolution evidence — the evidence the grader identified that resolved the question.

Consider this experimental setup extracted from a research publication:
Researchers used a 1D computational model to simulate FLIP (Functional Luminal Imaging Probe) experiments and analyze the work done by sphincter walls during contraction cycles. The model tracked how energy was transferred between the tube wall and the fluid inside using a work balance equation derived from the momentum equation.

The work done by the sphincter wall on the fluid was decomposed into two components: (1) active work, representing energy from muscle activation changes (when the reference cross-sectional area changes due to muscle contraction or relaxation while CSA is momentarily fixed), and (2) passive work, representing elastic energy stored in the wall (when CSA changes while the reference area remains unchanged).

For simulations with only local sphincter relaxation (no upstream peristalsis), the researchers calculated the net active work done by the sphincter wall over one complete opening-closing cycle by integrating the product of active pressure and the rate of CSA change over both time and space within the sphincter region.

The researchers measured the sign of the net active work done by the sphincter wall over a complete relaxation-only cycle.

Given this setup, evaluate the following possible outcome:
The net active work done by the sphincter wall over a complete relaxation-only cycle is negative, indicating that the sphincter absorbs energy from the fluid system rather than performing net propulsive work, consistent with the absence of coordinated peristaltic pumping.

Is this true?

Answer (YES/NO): NO